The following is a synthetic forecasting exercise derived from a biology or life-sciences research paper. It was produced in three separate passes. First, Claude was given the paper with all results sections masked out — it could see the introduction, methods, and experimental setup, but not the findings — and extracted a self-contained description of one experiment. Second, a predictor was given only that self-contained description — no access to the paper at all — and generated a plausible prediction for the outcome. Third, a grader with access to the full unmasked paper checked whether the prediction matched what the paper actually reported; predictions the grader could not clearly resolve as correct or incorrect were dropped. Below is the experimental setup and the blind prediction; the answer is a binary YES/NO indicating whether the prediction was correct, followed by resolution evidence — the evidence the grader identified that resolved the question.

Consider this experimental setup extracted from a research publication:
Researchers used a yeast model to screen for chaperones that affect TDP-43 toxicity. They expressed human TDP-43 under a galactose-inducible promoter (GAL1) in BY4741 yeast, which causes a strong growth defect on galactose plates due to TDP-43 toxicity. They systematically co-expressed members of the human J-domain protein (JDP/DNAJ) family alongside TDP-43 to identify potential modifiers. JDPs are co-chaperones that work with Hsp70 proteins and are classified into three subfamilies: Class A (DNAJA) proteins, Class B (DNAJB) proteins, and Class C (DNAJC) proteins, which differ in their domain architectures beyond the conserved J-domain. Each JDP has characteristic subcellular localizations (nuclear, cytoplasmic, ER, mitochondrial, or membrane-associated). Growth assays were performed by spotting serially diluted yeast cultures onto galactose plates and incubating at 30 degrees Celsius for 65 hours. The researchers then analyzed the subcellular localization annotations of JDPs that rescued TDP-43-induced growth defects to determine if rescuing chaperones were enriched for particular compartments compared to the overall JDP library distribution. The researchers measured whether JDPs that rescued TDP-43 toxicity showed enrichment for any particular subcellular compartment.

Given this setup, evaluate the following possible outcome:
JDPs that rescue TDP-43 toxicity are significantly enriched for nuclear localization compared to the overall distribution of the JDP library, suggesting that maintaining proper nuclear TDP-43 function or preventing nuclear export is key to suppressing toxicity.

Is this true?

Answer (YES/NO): YES